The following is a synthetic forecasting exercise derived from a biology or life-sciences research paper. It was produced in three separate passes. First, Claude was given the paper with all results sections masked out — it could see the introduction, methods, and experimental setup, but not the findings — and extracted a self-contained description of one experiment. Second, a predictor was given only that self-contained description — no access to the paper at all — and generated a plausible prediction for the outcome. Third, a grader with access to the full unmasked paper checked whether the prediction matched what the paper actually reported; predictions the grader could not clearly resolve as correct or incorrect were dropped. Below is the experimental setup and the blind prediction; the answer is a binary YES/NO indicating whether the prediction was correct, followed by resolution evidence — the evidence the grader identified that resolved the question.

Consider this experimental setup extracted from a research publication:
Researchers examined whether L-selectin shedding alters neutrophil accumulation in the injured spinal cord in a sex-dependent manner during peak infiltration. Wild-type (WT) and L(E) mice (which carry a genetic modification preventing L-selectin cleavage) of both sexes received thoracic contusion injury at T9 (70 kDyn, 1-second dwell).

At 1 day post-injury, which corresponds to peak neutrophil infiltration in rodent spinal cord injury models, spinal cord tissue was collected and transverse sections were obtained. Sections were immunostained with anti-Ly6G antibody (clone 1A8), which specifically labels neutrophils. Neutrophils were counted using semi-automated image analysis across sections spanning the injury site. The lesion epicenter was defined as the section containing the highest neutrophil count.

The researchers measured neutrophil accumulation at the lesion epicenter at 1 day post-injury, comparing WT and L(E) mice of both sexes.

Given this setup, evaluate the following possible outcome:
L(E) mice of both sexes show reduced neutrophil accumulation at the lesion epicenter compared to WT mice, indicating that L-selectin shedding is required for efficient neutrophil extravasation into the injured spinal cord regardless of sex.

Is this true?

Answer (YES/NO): NO